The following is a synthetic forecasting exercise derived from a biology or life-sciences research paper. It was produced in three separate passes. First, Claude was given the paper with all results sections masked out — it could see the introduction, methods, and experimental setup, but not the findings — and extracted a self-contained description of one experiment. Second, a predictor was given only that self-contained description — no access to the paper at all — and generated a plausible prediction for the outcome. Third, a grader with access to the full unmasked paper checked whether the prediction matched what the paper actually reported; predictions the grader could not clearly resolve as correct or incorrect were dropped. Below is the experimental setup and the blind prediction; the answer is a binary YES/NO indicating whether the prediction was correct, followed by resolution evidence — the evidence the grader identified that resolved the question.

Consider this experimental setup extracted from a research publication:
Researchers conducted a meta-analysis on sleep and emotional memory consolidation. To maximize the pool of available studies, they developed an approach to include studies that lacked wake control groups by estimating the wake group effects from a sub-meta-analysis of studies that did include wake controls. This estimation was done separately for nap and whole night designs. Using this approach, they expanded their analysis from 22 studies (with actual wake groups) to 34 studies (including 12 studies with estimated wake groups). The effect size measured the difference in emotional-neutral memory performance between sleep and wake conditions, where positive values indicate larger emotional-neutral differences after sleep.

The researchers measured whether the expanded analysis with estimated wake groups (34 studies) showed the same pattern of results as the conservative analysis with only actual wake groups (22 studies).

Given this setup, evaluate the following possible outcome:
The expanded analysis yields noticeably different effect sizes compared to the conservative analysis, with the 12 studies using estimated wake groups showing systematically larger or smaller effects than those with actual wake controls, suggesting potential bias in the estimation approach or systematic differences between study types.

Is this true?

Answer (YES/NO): NO